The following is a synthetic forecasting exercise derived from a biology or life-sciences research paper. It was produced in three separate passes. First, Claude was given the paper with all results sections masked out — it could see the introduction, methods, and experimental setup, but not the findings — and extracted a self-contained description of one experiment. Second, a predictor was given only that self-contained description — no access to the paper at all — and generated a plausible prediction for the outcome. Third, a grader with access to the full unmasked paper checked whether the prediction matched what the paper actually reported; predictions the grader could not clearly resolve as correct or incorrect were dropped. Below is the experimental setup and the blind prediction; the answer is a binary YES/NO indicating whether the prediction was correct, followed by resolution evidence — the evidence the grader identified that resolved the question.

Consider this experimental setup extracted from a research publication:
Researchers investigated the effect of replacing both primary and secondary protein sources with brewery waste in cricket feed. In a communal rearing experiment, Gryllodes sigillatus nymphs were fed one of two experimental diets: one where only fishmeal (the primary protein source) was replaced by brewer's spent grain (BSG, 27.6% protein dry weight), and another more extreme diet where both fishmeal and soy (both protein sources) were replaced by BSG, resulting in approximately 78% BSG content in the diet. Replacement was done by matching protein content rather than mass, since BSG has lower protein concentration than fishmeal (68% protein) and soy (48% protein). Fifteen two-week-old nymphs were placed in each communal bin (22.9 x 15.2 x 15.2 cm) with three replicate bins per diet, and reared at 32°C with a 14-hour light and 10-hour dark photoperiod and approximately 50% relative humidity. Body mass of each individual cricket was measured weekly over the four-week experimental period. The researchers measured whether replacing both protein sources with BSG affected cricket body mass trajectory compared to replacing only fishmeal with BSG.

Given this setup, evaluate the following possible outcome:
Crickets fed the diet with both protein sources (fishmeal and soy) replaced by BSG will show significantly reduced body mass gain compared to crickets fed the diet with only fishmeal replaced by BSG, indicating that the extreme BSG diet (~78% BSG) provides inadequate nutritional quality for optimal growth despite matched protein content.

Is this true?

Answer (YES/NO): NO